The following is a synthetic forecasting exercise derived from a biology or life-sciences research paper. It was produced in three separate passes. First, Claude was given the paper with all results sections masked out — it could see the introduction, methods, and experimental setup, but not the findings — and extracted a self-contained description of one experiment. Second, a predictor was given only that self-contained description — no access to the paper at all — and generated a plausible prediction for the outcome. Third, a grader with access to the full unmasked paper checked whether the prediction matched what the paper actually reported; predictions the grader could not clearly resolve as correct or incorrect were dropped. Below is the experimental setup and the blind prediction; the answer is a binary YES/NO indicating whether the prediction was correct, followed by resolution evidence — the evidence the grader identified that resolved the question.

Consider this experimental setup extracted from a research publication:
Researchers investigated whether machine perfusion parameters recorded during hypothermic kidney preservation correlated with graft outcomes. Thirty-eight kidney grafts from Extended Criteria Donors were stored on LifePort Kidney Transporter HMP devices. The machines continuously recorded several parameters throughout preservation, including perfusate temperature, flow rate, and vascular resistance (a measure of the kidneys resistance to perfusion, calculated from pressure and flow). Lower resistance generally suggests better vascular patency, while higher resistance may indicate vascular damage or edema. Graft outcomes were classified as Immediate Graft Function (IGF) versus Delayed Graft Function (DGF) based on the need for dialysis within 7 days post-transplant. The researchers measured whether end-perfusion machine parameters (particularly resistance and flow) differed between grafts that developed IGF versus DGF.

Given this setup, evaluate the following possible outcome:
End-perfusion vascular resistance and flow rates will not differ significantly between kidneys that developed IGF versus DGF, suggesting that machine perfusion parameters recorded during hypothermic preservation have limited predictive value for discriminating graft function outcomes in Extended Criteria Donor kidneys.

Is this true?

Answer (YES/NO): YES